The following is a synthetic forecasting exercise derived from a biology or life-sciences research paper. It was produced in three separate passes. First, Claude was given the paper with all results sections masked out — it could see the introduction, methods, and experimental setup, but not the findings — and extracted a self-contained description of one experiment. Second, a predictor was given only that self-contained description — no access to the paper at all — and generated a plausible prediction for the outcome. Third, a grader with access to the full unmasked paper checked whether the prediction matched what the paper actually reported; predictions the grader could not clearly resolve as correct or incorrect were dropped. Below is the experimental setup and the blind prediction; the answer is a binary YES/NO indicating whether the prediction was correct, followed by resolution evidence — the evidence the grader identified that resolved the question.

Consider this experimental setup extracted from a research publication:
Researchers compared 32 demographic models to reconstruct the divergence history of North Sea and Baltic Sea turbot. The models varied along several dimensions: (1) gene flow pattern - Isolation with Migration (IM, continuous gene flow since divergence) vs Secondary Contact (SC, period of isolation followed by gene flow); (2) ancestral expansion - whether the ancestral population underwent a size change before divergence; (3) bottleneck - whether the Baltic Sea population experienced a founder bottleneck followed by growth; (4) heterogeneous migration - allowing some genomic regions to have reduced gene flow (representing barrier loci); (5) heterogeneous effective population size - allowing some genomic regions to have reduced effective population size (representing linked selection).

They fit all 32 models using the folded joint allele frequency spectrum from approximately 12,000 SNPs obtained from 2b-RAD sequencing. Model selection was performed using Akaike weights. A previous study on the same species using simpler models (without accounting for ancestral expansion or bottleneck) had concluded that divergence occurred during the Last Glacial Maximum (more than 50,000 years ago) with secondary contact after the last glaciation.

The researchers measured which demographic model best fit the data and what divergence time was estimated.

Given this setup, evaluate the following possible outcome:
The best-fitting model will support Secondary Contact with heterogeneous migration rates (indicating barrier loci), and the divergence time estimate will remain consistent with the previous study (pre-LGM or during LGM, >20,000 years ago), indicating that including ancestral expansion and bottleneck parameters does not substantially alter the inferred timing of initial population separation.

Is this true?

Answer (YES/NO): NO